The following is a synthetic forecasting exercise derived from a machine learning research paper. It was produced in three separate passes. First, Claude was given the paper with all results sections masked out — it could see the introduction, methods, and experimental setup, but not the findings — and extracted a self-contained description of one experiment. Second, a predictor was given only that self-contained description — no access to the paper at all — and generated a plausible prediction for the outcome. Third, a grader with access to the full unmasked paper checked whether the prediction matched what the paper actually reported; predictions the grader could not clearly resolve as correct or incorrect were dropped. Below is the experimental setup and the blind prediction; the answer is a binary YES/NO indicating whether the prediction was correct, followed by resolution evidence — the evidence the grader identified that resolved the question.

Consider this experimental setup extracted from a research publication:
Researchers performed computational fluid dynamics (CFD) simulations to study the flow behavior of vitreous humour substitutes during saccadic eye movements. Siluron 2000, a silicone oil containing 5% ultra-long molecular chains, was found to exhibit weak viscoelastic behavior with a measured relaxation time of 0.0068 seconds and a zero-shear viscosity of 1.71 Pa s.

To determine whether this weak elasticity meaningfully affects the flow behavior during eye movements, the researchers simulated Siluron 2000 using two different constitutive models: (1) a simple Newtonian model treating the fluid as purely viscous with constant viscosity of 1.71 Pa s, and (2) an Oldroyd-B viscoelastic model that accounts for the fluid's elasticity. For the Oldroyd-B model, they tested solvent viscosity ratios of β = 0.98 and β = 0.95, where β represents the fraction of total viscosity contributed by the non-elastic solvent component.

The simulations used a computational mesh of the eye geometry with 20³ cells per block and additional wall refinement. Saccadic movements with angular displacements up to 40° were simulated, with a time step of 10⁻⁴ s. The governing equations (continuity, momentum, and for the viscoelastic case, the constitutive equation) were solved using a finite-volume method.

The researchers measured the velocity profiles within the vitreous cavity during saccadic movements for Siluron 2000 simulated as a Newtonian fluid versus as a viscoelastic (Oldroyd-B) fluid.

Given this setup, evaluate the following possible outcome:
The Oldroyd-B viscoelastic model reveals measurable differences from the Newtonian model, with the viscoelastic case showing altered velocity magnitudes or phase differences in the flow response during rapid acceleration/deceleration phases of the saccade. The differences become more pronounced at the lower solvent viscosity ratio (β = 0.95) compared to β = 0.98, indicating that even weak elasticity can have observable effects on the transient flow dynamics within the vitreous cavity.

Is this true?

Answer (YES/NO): NO